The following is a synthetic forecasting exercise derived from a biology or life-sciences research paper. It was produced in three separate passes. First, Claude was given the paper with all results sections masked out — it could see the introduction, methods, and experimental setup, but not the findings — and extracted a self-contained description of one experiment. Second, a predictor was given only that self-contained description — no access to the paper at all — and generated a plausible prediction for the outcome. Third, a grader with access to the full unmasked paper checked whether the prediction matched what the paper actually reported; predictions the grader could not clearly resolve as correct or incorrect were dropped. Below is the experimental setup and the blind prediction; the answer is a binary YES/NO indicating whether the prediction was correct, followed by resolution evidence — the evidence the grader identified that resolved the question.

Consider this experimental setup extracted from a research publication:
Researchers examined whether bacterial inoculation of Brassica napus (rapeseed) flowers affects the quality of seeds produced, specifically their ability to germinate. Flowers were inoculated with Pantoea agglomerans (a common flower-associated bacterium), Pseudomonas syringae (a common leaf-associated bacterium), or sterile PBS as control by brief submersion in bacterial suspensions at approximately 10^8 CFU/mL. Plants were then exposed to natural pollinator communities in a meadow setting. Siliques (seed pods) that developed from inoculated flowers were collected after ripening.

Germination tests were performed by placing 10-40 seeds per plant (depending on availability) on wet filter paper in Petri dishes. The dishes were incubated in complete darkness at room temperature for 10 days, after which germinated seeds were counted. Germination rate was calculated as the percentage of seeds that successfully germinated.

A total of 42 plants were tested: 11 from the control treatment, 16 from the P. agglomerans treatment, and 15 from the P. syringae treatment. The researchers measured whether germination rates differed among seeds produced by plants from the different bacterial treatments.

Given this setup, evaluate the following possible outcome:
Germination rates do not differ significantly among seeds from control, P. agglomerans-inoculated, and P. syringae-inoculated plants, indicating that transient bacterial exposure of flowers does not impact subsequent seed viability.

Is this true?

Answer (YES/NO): YES